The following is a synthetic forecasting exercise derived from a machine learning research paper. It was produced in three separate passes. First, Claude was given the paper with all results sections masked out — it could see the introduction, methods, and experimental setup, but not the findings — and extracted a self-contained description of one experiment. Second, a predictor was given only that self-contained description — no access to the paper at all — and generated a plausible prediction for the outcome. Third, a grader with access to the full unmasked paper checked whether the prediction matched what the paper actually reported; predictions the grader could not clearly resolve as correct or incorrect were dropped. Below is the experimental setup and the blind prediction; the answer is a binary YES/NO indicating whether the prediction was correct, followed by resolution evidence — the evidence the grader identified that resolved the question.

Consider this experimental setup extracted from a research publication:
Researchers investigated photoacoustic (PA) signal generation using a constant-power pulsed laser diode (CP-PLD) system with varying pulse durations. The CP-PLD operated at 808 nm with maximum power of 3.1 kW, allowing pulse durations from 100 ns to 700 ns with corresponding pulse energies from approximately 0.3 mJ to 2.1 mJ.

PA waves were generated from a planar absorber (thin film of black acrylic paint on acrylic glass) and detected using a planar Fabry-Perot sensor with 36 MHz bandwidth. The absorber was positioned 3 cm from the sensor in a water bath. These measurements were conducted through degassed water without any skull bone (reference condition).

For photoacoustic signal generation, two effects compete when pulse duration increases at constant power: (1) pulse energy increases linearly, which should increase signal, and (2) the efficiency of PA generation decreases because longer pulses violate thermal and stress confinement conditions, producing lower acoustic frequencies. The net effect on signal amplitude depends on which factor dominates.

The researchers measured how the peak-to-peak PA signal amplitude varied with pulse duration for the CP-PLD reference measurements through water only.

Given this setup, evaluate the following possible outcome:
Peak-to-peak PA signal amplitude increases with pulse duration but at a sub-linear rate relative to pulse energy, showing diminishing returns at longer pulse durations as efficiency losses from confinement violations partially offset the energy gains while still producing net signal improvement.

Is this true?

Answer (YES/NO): NO